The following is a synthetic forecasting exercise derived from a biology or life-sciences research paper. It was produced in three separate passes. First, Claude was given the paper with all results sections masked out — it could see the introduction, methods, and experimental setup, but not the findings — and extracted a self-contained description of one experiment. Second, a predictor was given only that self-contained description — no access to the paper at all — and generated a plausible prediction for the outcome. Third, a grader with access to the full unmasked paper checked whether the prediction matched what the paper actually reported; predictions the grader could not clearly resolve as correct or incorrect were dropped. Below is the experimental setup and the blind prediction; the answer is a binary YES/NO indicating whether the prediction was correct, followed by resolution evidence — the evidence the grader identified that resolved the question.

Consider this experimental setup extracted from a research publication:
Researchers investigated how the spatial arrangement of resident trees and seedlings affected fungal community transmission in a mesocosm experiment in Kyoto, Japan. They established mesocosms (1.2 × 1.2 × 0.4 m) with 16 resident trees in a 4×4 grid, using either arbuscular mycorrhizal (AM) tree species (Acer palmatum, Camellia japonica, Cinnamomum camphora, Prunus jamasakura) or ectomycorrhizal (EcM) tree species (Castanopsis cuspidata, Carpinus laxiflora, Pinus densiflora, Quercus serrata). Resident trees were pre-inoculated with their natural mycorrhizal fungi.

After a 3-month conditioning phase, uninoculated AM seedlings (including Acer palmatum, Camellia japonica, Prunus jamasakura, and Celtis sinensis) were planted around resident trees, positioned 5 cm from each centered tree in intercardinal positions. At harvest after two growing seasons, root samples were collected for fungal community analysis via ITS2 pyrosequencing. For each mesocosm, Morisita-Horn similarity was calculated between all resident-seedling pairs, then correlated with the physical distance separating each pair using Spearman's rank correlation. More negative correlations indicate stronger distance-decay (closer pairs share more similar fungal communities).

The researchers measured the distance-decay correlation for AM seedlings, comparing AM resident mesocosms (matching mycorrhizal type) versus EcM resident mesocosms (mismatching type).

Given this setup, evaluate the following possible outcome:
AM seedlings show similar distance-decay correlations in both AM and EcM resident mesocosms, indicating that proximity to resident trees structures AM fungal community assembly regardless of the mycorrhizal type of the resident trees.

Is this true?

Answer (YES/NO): NO